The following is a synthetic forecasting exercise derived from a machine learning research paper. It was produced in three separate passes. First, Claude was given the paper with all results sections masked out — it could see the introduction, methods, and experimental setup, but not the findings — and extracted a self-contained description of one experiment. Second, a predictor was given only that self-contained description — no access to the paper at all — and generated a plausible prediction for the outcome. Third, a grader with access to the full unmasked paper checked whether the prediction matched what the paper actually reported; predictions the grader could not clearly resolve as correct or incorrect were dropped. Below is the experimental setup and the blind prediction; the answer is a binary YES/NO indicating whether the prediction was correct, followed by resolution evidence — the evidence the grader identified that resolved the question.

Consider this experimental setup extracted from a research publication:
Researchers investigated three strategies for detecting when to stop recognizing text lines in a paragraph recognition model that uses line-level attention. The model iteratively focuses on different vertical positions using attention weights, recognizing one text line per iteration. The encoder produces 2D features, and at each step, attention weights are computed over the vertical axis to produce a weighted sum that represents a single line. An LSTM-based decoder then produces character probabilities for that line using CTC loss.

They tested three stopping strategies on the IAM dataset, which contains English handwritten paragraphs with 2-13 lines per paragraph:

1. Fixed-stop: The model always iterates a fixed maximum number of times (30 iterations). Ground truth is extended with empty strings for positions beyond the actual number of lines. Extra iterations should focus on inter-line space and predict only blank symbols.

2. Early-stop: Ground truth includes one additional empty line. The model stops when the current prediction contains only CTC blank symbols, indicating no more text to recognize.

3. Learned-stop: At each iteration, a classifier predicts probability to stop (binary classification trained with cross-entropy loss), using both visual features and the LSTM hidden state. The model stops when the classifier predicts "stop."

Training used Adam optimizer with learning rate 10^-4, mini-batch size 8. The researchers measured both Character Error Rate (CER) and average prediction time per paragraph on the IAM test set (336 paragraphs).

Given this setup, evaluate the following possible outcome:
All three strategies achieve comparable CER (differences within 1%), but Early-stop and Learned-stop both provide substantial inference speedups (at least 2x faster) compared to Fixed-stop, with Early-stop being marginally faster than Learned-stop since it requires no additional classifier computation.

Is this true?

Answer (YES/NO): NO